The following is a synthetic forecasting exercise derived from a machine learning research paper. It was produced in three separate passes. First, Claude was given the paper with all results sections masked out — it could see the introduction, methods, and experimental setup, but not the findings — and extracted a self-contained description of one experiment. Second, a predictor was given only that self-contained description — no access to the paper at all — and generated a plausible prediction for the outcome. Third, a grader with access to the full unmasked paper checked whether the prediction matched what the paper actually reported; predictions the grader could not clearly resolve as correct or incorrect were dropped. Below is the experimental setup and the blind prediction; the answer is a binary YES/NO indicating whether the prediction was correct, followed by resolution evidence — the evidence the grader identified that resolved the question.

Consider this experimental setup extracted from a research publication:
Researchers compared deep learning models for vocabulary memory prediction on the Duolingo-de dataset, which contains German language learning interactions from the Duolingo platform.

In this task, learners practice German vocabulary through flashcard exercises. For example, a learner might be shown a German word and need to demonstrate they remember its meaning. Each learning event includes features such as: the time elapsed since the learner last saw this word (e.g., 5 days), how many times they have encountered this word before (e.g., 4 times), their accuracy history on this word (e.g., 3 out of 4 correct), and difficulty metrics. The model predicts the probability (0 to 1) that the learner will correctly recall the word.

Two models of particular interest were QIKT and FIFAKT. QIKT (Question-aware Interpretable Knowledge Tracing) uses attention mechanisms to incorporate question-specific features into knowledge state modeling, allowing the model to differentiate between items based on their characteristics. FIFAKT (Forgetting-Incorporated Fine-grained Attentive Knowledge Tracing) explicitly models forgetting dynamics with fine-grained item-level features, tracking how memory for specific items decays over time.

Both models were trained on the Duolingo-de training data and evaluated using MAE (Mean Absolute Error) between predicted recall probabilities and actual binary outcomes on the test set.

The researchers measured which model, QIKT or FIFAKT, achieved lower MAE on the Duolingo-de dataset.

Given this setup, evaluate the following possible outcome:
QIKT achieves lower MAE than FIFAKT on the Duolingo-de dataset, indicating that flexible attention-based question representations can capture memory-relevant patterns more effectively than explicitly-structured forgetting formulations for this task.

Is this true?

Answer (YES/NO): NO